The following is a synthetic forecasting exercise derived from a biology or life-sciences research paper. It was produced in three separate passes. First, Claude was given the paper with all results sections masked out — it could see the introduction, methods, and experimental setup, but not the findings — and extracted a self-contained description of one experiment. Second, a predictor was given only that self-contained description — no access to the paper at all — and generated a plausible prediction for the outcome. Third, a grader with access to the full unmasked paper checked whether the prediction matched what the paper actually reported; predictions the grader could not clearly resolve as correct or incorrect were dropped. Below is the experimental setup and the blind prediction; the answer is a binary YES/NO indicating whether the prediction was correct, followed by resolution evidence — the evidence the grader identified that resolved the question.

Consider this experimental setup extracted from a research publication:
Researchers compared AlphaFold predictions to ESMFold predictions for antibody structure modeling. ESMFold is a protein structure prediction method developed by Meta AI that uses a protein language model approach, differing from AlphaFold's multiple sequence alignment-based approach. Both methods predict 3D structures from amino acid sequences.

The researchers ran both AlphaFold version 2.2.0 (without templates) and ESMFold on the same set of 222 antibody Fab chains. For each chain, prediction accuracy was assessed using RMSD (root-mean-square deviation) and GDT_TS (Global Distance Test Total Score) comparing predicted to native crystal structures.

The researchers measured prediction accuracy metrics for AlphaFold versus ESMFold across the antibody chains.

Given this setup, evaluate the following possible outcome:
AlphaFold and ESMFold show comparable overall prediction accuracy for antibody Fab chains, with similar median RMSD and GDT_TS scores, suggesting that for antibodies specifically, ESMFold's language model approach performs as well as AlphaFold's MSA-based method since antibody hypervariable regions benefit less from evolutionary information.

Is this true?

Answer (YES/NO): NO